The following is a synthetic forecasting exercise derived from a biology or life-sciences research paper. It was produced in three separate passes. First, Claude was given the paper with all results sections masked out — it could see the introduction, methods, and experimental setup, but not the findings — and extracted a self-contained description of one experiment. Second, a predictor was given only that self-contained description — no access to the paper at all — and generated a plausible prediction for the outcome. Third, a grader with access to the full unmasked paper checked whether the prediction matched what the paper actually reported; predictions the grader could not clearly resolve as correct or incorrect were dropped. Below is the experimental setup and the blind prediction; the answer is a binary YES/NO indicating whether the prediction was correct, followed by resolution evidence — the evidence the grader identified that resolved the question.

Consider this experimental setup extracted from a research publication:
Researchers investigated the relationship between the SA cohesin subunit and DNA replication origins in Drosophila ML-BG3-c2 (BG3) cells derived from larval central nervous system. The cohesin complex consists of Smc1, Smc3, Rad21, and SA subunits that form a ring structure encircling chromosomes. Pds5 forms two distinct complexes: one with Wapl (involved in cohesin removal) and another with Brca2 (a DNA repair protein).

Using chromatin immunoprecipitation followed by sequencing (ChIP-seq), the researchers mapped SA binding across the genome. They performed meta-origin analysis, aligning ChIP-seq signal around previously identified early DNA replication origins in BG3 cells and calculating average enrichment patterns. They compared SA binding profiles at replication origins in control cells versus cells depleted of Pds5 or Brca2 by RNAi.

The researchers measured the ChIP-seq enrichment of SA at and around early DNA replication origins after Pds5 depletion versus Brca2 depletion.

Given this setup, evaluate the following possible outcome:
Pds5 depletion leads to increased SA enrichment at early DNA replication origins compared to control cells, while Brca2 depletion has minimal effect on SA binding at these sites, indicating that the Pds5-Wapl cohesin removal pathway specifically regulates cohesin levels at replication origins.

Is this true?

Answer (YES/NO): NO